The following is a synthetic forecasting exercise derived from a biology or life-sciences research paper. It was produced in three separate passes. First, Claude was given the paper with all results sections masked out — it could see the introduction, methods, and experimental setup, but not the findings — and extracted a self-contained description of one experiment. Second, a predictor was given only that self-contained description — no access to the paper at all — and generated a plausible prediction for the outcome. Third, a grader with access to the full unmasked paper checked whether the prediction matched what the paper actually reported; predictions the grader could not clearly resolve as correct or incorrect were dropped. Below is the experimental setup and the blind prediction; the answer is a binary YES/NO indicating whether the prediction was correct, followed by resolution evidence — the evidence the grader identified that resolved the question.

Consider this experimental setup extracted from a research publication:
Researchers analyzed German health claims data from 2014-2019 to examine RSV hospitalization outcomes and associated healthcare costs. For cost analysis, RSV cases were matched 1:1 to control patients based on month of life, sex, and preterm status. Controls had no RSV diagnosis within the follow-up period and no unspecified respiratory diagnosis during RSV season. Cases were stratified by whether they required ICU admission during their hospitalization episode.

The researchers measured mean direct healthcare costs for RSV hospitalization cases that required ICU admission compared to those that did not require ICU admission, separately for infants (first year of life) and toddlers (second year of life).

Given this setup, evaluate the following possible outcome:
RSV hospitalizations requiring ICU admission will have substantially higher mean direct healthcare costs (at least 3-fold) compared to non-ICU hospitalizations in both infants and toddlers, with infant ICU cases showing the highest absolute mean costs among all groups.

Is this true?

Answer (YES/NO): NO